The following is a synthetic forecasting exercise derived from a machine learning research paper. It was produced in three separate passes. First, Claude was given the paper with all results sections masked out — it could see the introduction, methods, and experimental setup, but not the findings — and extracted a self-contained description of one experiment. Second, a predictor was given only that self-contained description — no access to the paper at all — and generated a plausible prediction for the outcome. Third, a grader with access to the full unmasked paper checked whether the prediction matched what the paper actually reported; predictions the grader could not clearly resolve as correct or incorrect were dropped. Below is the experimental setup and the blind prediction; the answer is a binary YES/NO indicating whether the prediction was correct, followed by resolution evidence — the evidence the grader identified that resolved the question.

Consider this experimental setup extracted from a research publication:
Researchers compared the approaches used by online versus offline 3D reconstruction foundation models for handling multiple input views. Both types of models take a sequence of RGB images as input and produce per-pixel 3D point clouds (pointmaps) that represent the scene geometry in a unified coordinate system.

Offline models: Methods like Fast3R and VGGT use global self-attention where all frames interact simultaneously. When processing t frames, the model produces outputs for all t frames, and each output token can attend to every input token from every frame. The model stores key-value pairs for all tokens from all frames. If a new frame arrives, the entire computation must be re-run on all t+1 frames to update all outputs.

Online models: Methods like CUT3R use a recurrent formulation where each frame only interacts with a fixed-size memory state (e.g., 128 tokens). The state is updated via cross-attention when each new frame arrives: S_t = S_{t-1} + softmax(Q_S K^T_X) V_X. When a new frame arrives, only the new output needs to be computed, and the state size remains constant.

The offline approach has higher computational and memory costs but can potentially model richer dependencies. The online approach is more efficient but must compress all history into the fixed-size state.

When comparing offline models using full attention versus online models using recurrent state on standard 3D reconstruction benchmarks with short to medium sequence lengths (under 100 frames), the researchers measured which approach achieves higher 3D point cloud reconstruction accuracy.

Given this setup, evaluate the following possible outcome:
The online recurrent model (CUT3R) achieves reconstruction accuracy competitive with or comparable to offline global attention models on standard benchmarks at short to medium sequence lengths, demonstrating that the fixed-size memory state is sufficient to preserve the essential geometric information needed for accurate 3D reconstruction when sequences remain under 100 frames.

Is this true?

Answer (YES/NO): NO